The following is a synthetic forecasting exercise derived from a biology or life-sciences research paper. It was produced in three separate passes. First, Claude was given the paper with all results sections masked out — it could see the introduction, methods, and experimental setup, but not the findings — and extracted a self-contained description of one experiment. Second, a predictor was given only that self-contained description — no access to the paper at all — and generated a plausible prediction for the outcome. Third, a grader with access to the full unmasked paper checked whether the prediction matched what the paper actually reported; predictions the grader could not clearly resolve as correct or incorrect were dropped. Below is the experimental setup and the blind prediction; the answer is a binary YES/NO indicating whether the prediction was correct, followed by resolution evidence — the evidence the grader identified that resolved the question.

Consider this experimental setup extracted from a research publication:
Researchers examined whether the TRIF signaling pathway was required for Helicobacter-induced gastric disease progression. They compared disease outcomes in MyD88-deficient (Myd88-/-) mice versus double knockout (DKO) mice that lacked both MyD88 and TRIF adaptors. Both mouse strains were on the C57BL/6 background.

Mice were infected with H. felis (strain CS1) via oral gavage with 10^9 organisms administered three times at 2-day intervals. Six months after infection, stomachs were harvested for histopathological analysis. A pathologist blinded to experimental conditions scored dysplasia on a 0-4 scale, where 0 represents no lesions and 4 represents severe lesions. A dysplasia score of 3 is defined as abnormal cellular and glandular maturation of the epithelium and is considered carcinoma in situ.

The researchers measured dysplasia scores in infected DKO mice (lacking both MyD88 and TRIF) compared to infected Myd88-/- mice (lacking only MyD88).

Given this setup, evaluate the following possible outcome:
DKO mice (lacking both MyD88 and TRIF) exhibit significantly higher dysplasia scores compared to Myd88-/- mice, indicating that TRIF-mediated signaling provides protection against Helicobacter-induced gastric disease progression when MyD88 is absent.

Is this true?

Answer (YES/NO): NO